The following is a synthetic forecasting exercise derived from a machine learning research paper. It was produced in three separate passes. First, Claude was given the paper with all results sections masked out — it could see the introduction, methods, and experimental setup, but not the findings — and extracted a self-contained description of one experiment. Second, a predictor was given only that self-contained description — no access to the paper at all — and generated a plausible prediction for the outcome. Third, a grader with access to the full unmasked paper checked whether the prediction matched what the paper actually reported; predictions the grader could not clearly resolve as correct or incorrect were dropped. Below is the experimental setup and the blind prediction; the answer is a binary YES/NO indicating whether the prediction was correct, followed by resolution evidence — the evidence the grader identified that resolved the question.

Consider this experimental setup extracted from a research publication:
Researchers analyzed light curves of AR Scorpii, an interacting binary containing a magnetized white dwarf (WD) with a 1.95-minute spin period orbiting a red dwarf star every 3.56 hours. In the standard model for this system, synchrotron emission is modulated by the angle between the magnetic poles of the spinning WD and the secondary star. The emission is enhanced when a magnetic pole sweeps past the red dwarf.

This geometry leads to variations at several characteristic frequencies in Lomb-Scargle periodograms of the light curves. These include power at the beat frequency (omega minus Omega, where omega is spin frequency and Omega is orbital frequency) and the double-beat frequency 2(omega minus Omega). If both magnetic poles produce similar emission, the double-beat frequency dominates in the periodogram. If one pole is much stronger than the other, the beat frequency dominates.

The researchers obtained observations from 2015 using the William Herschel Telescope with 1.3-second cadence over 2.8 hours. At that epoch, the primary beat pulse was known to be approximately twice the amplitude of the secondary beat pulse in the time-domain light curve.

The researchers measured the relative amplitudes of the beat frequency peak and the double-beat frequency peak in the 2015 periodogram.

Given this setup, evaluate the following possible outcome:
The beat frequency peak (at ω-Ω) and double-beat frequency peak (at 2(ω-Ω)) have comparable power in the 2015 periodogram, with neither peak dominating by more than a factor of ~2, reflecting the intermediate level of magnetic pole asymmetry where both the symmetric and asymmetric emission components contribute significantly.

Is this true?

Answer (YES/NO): YES